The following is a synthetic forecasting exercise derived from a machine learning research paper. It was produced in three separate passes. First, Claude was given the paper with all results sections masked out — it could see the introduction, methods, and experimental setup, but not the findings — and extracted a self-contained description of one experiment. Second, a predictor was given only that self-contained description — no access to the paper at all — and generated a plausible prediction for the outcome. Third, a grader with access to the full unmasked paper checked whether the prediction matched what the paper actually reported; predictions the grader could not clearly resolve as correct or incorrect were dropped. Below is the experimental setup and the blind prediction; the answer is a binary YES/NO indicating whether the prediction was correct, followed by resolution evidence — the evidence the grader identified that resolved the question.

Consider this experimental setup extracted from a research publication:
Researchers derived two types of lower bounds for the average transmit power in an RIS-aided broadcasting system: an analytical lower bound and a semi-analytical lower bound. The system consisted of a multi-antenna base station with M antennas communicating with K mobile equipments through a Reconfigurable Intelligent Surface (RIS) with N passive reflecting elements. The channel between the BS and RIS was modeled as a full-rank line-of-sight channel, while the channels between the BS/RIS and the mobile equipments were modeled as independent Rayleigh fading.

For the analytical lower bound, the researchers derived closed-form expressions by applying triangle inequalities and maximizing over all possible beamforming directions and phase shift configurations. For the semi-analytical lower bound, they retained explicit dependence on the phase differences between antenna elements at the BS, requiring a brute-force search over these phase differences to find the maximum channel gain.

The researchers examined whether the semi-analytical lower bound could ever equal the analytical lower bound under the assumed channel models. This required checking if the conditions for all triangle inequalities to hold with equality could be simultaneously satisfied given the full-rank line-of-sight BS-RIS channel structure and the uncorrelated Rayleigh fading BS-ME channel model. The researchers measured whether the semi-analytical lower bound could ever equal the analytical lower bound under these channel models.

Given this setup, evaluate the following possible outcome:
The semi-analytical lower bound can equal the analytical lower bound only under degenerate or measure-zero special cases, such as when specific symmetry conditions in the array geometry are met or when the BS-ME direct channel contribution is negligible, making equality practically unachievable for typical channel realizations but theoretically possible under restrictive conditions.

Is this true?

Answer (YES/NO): NO